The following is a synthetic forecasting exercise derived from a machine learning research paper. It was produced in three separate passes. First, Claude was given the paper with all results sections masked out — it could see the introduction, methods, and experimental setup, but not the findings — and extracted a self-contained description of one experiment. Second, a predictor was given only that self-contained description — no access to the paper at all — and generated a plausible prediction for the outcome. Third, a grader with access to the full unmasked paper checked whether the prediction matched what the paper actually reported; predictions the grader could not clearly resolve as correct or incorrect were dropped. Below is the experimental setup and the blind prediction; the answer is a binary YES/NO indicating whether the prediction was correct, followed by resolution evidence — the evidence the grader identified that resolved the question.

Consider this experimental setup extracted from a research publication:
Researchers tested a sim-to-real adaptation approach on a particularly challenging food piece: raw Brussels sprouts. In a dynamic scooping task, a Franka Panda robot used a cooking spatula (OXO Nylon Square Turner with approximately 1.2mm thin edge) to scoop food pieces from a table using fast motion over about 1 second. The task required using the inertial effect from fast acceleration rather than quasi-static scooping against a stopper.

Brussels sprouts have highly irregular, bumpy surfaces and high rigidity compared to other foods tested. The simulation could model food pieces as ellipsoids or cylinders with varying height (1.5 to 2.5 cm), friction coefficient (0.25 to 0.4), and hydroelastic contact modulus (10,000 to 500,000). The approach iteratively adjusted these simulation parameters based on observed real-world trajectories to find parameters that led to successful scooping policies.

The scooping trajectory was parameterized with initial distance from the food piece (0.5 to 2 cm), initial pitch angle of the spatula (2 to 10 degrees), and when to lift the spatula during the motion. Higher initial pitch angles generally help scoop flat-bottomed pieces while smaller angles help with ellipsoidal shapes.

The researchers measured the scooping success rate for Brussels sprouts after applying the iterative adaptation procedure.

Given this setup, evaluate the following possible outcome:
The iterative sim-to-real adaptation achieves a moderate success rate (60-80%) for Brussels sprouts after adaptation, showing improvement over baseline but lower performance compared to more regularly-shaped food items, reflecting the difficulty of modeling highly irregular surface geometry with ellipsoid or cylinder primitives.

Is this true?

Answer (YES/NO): NO